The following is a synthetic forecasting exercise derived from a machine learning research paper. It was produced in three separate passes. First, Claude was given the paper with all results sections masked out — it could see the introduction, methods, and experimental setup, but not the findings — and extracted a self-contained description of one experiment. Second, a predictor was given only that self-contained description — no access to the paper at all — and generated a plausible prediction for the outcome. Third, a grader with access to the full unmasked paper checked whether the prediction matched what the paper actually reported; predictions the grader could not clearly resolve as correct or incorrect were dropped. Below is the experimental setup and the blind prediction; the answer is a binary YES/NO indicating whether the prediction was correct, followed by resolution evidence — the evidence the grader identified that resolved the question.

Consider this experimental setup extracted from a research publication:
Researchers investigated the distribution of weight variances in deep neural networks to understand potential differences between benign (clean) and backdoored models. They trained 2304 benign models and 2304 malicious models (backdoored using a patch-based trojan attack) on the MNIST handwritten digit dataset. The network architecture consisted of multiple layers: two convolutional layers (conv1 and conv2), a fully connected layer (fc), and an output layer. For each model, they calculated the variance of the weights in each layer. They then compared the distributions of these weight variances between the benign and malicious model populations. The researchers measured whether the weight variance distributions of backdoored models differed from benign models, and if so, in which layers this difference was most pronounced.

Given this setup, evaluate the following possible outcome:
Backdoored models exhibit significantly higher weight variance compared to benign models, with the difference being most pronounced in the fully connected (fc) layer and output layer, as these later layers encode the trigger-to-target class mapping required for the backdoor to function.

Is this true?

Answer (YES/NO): YES